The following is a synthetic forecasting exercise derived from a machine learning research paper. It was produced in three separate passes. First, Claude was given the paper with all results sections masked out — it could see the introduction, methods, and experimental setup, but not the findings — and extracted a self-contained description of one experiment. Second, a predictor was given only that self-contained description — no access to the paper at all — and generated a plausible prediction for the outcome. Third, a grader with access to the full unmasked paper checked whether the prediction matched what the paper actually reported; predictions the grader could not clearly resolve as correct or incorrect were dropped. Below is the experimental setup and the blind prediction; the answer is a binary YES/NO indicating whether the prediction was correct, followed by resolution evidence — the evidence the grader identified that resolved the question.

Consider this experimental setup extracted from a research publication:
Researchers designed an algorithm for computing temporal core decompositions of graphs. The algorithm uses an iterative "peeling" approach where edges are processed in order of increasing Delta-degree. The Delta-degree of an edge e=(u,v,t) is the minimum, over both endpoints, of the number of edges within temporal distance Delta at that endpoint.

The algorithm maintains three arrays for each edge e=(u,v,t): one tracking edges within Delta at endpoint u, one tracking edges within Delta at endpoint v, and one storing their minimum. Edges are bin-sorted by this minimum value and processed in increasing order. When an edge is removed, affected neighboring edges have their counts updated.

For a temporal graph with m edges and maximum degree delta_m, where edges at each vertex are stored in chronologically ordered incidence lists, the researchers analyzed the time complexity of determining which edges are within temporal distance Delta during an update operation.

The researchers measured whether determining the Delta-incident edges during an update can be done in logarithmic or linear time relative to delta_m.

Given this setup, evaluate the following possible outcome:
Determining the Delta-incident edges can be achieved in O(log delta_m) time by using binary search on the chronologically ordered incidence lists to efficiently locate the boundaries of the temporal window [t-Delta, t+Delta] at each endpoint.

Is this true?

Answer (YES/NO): YES